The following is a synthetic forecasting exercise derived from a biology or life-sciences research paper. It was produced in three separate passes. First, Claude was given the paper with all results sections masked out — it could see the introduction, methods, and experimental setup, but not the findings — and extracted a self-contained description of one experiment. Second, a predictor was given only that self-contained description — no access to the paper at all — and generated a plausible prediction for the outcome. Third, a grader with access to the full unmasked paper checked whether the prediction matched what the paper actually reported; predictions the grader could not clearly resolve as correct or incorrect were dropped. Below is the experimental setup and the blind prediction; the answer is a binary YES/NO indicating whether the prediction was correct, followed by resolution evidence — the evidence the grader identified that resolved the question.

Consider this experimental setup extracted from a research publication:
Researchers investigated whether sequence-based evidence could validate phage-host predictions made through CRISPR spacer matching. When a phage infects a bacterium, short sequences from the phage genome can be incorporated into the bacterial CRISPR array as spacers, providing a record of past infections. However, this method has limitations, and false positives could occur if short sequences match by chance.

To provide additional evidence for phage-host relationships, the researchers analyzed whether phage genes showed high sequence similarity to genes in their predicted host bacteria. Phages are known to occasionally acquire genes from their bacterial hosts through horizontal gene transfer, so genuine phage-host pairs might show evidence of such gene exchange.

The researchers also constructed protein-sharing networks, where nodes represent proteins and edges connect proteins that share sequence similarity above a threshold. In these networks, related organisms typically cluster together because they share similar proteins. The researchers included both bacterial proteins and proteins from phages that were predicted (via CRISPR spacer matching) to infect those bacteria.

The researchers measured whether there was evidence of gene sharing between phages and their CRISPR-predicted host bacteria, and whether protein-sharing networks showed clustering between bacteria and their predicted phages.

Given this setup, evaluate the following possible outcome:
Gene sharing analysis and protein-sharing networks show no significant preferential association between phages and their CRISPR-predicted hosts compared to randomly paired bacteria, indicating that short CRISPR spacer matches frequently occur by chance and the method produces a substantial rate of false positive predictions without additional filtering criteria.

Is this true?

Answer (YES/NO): NO